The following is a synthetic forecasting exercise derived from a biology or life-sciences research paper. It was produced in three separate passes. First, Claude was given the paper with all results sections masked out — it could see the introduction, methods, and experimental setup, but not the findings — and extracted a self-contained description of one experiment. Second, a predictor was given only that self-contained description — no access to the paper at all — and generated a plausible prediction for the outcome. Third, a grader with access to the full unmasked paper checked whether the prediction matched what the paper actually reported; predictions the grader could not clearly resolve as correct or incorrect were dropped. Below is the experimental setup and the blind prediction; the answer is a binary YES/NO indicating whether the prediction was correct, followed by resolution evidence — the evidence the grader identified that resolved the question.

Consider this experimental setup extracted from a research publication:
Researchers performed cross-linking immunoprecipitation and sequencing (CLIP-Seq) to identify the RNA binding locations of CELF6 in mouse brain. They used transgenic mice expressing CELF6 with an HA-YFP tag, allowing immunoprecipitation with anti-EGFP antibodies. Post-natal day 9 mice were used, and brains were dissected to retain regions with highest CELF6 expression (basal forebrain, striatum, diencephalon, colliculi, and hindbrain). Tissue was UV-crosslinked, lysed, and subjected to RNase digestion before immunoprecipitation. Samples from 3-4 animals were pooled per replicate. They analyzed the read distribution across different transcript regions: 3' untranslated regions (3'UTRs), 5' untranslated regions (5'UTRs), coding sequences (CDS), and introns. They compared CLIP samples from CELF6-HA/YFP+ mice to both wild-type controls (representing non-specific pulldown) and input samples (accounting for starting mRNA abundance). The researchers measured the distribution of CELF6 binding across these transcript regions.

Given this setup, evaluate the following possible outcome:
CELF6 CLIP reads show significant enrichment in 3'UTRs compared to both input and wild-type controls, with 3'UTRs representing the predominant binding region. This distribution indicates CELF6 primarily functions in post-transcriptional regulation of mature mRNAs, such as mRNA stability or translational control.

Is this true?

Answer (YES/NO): YES